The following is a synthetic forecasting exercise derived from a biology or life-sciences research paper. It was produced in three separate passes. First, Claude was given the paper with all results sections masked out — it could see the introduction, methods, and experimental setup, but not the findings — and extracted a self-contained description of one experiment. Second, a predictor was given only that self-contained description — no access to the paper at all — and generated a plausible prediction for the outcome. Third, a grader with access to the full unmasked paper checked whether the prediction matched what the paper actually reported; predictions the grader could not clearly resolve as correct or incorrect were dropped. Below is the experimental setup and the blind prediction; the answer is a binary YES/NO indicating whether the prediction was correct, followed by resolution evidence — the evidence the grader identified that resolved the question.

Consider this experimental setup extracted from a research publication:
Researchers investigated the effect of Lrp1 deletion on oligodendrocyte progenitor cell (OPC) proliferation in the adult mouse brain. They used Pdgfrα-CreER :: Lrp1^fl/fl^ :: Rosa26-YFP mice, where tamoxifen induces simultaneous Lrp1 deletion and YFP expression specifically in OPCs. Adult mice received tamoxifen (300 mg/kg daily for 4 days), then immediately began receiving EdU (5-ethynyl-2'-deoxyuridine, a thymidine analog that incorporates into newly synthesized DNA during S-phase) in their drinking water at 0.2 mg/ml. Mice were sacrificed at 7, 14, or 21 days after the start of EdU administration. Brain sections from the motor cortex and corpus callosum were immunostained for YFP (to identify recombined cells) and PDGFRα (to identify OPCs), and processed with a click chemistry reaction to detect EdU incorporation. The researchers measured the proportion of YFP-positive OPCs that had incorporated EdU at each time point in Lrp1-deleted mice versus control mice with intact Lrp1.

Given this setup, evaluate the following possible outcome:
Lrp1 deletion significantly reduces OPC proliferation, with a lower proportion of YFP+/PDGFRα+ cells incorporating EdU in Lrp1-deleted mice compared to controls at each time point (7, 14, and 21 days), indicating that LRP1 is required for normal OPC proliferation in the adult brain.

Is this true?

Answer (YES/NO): NO